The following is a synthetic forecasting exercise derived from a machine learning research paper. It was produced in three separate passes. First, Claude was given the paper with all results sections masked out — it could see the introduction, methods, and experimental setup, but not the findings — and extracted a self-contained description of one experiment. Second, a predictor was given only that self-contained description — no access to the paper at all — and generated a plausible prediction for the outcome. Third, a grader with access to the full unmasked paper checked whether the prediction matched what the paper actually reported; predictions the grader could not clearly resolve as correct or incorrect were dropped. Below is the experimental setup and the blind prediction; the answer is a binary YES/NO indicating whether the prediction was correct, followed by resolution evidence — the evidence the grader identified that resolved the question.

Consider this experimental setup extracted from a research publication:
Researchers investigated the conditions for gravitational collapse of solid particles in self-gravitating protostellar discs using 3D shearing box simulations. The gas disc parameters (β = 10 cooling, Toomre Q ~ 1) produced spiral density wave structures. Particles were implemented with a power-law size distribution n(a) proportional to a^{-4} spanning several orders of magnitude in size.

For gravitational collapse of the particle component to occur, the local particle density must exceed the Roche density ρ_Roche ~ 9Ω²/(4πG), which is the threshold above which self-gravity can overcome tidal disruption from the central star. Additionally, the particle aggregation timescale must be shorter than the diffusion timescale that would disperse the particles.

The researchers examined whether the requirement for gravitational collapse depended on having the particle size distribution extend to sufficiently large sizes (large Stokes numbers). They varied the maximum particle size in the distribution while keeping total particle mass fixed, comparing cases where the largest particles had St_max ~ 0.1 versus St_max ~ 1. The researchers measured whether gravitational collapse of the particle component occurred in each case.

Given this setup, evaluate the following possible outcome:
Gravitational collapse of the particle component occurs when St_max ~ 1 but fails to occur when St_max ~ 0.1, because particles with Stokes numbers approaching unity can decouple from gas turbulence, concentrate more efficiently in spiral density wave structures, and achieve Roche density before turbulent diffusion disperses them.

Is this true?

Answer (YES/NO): YES